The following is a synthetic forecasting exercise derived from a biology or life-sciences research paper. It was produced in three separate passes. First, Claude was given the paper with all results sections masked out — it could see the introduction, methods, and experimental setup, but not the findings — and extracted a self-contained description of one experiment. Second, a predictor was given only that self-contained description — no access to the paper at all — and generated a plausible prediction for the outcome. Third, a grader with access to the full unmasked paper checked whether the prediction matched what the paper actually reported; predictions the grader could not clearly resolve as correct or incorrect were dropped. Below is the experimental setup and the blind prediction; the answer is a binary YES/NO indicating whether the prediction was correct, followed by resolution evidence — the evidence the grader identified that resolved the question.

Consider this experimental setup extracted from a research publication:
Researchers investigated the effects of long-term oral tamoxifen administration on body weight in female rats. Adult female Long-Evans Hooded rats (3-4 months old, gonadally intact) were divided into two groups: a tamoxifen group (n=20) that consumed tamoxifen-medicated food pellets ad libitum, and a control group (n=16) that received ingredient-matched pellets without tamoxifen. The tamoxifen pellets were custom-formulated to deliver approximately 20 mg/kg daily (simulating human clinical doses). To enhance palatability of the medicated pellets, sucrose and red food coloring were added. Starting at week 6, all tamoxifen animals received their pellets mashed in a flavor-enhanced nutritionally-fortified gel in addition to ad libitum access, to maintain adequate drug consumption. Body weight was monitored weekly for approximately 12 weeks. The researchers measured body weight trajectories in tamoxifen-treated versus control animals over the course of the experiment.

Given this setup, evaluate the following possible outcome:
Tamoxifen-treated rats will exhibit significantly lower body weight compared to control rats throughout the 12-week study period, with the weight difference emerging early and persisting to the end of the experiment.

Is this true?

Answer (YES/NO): NO